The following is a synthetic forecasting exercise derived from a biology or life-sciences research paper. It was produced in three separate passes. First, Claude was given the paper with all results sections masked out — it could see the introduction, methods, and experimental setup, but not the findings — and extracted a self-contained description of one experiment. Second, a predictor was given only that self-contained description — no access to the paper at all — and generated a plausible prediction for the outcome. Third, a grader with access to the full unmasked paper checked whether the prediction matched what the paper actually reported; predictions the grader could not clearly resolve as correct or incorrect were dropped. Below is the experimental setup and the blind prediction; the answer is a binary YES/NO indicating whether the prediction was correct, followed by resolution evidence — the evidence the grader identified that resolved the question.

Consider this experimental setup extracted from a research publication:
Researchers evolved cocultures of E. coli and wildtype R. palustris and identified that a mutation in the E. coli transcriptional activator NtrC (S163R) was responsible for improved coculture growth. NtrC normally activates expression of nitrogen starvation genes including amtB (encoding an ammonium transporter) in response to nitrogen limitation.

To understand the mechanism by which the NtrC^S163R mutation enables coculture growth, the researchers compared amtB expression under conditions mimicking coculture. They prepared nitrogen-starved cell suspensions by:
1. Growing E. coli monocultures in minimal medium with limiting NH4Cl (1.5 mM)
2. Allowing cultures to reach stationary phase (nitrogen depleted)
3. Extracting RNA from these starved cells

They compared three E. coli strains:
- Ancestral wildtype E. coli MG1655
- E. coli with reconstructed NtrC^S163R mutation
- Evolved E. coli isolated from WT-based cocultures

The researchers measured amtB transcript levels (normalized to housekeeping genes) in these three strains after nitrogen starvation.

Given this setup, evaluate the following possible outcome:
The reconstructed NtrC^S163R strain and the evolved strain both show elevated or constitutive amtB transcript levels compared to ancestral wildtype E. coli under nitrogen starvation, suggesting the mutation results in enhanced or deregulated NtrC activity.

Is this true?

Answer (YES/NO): NO